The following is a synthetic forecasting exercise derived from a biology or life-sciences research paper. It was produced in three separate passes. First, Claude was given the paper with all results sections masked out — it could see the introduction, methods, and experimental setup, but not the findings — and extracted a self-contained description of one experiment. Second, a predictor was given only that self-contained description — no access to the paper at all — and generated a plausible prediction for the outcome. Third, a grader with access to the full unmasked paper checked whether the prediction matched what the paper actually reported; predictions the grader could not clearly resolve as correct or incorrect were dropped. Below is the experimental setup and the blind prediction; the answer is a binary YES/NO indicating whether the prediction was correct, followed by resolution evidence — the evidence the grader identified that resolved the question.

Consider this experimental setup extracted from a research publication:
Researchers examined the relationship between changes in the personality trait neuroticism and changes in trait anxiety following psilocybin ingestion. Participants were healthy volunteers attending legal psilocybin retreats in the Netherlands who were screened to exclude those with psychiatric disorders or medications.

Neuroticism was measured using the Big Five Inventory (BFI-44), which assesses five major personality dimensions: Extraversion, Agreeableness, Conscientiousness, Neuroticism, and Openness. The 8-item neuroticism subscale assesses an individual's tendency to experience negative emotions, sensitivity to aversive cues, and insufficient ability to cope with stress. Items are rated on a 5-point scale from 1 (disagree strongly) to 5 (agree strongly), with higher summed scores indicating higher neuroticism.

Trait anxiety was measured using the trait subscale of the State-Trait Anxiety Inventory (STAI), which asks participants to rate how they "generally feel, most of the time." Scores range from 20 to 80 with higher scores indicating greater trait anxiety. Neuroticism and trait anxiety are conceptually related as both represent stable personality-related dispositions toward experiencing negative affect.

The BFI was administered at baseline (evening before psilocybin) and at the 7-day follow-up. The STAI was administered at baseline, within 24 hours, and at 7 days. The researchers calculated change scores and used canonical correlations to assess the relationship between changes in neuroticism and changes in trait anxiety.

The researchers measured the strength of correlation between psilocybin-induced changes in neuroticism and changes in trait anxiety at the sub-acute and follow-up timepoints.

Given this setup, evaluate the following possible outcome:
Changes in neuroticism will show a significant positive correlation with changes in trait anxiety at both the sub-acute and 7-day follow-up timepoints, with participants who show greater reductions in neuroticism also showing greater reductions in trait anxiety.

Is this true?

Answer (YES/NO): YES